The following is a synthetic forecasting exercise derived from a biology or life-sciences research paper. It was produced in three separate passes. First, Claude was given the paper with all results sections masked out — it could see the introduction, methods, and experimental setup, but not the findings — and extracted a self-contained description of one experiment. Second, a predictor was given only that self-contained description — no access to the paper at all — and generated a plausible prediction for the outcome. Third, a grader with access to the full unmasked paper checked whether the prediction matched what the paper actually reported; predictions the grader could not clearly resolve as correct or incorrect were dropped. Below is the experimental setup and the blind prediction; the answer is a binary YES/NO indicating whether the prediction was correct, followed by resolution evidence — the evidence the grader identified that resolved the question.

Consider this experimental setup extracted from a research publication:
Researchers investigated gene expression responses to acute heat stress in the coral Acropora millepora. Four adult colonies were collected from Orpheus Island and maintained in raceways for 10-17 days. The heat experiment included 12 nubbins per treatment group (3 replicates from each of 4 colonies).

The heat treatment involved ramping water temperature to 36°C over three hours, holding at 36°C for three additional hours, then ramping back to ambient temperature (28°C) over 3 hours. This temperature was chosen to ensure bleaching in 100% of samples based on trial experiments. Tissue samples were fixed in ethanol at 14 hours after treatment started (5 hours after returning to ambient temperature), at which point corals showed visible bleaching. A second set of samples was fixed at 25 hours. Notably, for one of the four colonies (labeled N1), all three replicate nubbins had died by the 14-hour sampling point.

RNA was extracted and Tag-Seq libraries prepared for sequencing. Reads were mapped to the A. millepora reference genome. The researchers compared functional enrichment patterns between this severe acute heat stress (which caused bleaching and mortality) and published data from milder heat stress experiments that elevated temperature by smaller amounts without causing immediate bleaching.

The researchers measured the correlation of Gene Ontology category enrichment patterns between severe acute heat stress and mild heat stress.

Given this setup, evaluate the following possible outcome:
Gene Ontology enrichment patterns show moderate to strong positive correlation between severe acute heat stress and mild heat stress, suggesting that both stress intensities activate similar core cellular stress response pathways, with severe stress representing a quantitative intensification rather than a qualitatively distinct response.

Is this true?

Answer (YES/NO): NO